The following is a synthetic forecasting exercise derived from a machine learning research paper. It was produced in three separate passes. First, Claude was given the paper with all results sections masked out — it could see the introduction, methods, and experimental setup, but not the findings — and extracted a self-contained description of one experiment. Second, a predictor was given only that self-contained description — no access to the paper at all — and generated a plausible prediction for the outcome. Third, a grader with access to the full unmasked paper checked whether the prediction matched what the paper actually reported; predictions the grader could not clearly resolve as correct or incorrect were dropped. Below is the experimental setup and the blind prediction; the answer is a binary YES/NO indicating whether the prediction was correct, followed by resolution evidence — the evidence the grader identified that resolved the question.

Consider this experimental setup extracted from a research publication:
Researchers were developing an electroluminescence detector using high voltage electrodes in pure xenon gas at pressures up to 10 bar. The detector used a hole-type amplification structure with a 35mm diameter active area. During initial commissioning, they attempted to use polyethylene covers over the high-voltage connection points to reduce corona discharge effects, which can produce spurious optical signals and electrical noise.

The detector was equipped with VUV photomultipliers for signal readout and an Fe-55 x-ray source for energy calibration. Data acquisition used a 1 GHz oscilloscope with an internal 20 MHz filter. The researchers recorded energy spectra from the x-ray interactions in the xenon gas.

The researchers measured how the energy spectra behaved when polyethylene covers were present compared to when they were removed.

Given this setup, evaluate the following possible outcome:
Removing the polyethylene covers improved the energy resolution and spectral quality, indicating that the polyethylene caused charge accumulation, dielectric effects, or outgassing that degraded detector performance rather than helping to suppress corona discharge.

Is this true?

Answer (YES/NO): YES